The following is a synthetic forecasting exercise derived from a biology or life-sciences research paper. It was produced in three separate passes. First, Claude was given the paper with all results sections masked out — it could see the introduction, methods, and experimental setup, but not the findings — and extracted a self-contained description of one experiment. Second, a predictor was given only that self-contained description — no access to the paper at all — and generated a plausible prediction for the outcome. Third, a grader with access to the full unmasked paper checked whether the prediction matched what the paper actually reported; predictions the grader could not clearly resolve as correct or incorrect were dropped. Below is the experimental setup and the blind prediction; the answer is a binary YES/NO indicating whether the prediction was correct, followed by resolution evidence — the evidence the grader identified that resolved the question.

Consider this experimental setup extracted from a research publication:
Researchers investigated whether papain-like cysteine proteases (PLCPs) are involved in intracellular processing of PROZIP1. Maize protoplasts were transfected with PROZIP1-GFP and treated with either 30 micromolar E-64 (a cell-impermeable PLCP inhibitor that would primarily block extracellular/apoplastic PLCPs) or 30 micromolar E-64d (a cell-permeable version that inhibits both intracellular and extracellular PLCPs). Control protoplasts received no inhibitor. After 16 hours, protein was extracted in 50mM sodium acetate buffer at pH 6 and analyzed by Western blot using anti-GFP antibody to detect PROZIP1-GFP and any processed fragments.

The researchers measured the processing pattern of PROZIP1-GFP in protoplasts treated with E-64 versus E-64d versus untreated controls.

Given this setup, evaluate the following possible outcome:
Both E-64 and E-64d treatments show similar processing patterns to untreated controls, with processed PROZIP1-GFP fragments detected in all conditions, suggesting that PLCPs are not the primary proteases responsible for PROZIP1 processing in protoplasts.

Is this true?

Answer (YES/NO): YES